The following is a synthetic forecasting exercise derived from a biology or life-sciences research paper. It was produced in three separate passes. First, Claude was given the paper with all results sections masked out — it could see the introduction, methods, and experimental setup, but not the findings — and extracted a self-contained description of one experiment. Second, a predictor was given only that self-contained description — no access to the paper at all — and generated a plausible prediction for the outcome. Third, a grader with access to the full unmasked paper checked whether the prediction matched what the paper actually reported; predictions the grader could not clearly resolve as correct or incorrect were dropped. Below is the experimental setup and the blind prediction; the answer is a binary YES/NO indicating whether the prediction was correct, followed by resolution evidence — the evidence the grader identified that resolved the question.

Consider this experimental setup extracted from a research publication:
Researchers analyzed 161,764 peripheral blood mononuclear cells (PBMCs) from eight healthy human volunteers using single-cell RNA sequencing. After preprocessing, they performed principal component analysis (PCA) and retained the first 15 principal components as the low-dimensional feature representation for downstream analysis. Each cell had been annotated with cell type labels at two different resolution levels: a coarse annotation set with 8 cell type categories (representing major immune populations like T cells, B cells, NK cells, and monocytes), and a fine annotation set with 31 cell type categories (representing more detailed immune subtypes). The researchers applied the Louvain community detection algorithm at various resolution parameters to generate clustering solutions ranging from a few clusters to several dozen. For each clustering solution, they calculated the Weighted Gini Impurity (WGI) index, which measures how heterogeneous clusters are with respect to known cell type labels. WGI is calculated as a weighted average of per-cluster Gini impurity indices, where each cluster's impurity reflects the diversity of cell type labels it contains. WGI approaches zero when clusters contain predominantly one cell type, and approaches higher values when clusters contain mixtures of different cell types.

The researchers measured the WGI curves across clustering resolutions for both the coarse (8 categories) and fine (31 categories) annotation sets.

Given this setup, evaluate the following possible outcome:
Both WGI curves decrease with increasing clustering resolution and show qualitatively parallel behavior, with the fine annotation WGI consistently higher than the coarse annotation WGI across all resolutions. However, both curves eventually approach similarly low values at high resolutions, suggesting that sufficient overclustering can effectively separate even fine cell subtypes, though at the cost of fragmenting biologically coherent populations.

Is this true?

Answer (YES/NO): YES